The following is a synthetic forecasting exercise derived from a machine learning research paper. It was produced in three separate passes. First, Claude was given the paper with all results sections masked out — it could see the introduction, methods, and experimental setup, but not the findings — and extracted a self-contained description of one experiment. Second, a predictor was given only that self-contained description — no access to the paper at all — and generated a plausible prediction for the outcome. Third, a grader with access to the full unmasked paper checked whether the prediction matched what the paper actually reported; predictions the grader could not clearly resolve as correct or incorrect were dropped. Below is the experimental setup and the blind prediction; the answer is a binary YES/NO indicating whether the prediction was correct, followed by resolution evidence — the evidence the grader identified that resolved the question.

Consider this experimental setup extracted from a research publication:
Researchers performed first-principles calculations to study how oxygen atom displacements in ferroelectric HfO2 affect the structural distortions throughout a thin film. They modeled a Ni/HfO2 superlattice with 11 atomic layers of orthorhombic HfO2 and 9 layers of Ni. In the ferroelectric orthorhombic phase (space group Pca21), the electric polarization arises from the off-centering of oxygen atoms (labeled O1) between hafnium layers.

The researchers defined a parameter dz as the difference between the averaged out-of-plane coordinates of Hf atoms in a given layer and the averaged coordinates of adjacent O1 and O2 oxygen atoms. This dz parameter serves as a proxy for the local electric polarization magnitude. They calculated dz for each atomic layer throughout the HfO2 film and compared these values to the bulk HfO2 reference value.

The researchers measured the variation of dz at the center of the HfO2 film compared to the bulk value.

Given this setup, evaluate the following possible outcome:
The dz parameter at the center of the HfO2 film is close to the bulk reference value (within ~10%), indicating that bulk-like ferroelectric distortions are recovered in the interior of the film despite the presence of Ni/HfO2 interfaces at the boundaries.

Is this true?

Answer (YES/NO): YES